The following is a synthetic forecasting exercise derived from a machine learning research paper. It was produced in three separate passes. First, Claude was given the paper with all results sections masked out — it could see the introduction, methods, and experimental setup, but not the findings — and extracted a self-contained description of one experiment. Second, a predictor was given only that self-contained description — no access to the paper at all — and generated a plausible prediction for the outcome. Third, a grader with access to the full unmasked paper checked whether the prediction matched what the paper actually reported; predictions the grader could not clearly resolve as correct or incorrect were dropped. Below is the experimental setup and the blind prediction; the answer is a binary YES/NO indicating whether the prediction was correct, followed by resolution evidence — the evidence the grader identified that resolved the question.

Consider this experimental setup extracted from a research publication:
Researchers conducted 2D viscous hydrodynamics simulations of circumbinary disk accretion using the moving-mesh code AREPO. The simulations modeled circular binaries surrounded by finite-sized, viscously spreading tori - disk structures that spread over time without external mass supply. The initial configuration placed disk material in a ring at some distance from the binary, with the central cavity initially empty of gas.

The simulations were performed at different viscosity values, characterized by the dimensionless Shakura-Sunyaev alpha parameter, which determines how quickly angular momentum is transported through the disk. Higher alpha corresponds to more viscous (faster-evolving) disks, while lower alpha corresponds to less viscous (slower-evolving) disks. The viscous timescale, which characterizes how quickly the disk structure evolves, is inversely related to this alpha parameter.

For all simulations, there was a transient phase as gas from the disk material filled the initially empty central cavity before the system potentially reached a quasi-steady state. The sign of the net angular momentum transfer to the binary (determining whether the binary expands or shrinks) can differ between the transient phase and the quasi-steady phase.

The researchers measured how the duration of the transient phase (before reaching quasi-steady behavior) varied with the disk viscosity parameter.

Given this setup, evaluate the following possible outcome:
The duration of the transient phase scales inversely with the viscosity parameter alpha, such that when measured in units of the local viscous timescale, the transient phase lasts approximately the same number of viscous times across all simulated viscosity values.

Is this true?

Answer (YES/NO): YES